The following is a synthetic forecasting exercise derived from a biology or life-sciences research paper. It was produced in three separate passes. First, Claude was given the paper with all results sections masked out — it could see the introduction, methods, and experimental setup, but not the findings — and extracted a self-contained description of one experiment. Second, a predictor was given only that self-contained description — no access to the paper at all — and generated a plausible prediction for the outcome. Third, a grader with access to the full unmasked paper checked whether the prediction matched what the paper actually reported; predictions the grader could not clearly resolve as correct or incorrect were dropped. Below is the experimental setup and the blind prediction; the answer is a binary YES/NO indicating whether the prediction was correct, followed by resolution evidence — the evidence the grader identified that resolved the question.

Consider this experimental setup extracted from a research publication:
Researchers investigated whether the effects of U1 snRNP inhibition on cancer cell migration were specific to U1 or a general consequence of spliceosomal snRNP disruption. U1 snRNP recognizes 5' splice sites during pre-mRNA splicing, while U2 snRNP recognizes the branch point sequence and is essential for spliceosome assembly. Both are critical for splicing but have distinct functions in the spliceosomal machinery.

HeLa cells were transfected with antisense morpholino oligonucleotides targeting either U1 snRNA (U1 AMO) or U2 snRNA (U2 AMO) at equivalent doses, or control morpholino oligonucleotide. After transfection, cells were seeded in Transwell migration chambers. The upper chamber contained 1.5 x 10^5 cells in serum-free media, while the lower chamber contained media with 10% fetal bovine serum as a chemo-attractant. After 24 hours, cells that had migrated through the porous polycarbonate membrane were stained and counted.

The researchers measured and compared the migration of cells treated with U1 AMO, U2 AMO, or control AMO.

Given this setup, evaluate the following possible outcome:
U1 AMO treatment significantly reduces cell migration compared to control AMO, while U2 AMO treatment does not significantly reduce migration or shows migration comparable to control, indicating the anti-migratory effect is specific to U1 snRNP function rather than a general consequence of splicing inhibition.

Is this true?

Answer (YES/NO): NO